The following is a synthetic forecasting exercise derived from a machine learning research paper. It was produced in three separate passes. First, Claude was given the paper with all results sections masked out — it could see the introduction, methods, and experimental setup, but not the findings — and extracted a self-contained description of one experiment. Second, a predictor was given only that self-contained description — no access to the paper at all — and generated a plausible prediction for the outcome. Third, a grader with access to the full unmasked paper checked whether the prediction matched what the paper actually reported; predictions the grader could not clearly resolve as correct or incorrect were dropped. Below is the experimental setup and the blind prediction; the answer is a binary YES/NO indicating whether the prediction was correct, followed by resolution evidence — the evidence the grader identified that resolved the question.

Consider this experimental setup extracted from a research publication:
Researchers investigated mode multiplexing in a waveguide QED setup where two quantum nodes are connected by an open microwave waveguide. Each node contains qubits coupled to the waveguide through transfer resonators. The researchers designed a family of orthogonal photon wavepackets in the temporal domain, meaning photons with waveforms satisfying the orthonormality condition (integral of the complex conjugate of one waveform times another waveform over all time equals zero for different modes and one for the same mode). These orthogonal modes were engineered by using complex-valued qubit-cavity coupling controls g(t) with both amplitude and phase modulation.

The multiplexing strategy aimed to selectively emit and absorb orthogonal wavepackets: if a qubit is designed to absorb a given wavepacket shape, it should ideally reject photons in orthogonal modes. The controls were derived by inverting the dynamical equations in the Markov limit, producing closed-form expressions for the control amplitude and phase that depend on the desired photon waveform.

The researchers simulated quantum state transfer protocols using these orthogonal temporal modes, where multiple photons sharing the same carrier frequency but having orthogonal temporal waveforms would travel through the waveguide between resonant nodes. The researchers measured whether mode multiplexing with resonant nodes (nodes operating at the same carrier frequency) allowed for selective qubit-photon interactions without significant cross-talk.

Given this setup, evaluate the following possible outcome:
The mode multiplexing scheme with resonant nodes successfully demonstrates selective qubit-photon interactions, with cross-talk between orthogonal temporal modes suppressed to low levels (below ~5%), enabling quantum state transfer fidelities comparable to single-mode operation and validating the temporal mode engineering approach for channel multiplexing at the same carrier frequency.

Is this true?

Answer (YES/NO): NO